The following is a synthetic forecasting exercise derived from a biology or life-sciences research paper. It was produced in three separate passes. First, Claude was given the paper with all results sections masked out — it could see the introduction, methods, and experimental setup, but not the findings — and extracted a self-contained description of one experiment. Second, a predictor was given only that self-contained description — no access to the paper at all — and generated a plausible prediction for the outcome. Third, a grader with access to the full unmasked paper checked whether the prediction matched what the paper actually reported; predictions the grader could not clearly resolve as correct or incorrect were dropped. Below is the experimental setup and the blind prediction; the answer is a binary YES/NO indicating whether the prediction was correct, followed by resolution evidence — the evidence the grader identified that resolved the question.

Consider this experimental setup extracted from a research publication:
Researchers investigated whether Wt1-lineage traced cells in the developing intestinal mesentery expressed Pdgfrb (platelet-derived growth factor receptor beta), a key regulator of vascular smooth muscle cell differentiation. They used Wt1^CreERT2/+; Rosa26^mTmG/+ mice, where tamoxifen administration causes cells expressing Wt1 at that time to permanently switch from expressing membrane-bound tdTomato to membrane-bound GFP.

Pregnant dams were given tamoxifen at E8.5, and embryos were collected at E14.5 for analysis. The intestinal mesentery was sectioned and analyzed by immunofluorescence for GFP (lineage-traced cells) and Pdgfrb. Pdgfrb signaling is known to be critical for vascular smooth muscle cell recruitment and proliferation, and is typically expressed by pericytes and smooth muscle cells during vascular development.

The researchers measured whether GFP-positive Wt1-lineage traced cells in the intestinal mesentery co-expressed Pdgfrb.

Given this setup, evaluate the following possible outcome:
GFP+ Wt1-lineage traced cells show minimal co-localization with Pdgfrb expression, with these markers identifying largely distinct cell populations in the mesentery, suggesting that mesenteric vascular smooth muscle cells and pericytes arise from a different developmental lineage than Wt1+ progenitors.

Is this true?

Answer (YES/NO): NO